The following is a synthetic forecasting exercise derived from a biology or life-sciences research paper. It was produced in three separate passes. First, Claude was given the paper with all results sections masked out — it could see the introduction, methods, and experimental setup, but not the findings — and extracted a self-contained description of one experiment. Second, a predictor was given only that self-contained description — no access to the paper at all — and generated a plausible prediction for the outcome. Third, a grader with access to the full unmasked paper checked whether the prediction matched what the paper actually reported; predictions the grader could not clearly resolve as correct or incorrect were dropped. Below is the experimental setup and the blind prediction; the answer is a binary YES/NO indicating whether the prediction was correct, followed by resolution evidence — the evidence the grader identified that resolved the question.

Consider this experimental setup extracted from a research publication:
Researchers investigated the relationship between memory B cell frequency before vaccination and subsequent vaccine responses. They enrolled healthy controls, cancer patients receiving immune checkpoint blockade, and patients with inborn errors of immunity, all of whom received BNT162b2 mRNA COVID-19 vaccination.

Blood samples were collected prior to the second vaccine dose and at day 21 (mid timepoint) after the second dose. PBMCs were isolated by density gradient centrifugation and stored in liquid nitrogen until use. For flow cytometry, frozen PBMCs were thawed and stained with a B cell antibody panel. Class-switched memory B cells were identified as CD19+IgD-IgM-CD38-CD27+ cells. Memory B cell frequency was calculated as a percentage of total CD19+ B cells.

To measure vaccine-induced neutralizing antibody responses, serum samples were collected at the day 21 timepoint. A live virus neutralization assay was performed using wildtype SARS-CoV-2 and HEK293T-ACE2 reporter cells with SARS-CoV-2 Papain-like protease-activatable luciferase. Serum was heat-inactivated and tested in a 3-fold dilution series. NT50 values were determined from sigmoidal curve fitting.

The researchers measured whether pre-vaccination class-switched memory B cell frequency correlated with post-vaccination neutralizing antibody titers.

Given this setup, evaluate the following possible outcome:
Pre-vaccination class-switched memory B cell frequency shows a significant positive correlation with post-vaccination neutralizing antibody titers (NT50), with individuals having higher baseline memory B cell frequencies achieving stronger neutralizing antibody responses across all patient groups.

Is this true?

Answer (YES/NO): NO